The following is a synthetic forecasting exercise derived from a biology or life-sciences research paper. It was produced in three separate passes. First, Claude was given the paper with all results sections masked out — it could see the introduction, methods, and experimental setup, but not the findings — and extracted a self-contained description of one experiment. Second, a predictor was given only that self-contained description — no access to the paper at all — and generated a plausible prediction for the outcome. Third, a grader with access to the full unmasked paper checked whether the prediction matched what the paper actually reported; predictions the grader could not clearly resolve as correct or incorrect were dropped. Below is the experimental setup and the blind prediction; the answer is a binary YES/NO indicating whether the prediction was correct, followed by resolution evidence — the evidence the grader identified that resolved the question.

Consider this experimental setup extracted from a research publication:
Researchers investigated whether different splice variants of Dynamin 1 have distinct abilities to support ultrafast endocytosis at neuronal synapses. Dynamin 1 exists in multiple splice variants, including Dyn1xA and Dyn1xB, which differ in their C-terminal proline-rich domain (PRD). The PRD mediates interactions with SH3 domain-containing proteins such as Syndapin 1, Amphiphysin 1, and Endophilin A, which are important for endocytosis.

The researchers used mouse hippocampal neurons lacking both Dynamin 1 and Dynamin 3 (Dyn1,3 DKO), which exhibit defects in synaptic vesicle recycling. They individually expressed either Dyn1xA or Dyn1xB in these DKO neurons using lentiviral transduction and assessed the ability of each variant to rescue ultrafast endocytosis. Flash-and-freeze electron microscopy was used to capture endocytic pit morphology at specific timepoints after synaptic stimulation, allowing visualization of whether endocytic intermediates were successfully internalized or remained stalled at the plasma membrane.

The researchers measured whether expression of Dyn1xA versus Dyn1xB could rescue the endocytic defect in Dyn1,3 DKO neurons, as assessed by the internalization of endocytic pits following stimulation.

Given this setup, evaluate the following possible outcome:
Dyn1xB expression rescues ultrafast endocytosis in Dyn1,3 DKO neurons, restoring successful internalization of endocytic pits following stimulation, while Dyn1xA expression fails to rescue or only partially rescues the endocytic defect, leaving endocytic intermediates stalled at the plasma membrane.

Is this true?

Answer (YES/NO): NO